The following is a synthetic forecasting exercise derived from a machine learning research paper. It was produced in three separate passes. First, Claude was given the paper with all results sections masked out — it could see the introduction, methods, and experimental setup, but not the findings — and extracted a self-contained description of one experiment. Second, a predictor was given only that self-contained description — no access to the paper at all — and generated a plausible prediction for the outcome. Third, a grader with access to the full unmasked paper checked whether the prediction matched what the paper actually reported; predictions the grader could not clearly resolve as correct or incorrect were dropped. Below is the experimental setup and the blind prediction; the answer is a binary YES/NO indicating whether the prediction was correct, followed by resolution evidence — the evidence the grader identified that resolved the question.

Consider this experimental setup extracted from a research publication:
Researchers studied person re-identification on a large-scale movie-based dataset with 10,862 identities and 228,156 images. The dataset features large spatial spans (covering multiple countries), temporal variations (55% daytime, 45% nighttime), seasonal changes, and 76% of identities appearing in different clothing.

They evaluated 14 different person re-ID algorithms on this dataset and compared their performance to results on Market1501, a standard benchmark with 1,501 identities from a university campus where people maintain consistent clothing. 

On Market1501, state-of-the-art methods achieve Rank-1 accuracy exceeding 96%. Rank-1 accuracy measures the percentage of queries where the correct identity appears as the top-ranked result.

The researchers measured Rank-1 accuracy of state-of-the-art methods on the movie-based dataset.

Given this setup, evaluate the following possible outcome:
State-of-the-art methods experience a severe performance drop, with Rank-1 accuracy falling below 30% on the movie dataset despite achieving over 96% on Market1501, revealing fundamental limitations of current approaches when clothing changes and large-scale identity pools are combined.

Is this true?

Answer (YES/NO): NO